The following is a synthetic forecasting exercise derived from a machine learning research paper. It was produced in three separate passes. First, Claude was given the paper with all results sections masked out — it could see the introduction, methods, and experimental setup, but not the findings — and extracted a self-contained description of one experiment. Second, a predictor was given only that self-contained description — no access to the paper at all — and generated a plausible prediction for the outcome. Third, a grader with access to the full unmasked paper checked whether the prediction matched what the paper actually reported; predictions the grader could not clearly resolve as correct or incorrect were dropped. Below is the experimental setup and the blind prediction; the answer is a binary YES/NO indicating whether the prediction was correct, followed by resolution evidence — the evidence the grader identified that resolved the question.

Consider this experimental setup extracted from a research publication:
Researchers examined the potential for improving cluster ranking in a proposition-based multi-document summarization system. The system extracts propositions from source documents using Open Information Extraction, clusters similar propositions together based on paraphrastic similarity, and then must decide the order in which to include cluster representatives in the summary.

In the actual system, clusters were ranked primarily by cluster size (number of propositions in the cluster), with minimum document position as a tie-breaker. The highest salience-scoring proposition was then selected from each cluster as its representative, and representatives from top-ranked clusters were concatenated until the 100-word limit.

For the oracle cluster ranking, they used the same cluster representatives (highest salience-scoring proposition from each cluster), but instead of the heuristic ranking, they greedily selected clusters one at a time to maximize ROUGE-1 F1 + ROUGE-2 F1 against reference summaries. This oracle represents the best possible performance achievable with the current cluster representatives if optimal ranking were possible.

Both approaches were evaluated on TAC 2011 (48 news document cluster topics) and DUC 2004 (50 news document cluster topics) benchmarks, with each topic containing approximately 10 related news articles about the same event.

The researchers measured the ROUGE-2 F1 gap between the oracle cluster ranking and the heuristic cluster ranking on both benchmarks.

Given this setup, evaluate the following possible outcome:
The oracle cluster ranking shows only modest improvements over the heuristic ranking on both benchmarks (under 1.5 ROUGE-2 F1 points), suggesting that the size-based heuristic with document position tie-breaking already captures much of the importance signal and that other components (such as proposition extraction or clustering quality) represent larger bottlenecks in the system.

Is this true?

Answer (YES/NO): NO